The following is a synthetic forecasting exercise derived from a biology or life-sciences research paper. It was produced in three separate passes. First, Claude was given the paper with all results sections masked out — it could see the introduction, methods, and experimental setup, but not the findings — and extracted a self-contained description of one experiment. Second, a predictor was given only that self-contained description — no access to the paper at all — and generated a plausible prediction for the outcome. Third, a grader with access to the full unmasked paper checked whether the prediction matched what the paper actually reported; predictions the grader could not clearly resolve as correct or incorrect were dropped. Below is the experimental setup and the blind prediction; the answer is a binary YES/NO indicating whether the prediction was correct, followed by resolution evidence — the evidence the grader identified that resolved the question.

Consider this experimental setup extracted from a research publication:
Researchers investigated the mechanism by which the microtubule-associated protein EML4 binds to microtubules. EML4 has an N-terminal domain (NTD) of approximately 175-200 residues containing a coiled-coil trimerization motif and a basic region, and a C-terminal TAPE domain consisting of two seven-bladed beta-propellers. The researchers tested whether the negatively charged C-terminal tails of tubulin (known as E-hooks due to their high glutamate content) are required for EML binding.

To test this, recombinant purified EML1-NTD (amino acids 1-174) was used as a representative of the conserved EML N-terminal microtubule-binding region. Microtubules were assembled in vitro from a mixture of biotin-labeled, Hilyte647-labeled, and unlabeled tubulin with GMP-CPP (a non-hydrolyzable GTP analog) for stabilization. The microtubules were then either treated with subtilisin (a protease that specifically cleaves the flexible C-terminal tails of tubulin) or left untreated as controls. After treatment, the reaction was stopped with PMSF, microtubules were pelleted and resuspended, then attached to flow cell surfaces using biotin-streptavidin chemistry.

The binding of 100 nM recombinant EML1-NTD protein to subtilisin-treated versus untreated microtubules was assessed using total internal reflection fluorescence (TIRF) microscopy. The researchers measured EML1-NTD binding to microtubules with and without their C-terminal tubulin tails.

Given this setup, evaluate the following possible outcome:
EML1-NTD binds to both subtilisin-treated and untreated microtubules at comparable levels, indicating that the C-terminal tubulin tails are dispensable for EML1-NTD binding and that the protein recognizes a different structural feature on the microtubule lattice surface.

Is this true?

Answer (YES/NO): NO